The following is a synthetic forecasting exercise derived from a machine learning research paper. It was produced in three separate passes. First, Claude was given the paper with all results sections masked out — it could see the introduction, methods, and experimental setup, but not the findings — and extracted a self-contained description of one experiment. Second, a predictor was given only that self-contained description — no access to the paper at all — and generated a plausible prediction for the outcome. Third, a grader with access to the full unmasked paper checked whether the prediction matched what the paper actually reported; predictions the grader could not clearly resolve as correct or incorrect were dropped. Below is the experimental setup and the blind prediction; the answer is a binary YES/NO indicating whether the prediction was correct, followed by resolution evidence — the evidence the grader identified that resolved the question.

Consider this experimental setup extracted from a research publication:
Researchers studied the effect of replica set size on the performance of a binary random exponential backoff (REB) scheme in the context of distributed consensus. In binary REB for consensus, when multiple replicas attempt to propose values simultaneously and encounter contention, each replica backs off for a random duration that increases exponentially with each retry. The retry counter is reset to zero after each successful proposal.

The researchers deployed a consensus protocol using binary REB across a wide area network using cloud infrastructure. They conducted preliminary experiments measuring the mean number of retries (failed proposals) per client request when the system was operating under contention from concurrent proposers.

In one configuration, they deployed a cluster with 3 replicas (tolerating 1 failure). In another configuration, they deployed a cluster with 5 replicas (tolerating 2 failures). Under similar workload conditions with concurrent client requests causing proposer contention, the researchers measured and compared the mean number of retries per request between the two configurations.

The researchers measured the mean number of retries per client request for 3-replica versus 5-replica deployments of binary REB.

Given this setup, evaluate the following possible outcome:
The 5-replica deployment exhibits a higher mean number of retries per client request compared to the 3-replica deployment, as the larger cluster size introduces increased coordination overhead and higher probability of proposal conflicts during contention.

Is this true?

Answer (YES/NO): YES